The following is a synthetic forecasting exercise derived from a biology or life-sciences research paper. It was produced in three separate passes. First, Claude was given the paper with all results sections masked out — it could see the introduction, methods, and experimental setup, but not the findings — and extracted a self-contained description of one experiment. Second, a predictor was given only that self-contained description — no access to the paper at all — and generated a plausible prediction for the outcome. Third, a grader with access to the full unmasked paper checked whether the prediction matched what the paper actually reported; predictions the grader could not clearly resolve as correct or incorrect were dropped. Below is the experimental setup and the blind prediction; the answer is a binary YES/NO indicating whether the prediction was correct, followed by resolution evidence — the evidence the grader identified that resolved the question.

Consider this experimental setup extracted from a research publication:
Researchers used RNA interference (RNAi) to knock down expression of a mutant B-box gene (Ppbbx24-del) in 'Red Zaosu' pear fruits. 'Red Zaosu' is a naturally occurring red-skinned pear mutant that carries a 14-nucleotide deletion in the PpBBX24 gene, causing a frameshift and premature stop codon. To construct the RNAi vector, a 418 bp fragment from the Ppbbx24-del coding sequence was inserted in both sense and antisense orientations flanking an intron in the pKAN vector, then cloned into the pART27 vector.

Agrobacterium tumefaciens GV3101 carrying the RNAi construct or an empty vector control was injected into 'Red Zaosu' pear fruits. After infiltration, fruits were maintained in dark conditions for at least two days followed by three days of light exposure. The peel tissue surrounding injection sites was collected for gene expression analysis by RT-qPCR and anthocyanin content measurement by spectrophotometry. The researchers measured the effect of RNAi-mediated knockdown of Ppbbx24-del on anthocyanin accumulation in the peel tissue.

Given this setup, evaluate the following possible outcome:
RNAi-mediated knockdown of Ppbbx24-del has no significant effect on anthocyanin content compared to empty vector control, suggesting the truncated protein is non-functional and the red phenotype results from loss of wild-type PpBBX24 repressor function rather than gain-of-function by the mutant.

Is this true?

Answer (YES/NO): NO